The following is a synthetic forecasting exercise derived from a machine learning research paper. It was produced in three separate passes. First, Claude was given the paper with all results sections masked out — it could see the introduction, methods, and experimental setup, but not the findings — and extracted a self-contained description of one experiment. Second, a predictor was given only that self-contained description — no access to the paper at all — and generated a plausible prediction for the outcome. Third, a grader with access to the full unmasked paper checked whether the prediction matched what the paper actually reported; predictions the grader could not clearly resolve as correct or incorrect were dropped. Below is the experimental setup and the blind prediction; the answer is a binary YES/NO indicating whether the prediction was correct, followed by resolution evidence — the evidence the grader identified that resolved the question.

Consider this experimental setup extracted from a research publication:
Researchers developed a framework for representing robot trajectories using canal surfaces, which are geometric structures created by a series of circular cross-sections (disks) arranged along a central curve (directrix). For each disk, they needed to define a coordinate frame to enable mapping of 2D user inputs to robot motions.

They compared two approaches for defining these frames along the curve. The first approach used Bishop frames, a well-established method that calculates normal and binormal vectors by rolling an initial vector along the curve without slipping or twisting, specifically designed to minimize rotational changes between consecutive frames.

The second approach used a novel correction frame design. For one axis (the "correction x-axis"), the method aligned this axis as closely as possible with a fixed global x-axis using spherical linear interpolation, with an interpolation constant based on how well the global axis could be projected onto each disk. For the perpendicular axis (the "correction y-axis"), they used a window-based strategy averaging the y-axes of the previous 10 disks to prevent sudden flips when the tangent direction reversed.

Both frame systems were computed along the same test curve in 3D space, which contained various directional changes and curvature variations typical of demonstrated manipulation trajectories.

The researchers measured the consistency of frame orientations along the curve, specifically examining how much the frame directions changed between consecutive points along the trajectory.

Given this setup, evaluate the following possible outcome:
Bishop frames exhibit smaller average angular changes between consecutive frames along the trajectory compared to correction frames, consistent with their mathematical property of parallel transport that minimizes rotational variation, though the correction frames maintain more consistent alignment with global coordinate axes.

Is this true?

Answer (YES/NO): NO